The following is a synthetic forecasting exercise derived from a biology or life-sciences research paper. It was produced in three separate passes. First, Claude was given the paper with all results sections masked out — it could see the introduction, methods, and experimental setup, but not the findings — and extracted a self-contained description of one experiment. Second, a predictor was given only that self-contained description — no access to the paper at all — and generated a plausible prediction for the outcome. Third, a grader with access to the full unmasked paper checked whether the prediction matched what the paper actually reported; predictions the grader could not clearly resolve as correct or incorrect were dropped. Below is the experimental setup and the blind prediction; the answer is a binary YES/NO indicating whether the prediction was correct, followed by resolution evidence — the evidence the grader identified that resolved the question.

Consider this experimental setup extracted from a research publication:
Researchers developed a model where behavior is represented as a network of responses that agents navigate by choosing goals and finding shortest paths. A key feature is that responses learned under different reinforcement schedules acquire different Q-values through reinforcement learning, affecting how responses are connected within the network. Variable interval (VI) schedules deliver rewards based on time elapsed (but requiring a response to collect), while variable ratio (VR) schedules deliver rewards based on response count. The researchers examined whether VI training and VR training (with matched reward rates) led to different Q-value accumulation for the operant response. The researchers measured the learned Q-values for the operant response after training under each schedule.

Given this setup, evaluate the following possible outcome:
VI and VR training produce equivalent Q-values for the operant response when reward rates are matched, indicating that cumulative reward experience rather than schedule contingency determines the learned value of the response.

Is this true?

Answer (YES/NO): NO